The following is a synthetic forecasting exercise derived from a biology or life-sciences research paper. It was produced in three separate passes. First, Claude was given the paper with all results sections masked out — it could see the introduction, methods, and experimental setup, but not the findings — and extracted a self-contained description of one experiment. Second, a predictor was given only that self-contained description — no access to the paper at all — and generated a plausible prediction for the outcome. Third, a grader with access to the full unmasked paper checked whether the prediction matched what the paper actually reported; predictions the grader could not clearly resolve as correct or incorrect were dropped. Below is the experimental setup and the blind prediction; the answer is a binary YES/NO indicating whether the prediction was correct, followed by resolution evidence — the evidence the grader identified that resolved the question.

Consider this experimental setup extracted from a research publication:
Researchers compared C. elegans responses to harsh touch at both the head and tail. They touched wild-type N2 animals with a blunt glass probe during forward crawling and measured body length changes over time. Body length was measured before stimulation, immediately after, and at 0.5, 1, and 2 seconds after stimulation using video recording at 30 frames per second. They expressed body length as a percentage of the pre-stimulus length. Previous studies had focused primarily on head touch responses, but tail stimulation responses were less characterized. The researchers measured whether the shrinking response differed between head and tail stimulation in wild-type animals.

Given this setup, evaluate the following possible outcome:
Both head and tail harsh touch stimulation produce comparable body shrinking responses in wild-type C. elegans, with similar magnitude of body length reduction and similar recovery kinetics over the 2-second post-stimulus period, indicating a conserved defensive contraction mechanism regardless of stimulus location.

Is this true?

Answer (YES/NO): YES